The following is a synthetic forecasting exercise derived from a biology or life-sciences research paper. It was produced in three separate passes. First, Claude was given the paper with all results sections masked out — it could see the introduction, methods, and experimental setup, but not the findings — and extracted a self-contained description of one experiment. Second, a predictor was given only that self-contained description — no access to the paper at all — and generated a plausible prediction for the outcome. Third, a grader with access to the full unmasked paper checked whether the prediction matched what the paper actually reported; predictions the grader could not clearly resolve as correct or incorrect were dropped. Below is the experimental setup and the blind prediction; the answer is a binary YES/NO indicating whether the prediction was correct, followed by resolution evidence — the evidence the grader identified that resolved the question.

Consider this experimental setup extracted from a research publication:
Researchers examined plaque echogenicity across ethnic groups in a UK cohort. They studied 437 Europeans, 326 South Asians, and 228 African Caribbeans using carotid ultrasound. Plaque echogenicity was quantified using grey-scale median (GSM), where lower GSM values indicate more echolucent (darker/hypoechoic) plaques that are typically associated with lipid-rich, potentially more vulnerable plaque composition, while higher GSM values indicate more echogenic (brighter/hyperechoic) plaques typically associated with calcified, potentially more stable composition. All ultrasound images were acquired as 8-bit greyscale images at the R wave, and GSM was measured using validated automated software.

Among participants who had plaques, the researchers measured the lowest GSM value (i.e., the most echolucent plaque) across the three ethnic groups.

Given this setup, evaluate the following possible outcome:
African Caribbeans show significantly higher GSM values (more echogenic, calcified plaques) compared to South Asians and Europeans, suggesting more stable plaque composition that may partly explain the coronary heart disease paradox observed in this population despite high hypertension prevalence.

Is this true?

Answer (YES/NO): NO